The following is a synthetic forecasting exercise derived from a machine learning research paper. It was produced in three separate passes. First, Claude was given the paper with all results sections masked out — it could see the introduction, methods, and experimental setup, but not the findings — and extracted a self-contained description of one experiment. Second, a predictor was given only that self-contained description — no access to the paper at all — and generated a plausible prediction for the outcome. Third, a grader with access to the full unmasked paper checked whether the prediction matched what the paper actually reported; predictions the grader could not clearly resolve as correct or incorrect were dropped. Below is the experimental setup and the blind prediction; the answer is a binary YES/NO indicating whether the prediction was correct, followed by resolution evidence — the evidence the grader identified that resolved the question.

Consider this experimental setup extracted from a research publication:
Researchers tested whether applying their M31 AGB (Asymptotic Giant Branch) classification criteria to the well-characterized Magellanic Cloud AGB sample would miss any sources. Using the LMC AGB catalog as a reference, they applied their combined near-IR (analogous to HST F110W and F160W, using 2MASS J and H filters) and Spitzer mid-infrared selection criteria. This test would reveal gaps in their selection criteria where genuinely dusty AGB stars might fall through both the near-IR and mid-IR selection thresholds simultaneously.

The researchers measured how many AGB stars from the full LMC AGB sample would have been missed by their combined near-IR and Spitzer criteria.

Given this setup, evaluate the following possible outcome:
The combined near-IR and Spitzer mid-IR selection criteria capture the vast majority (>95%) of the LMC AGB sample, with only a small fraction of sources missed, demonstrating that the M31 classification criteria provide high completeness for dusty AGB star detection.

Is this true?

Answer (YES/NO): YES